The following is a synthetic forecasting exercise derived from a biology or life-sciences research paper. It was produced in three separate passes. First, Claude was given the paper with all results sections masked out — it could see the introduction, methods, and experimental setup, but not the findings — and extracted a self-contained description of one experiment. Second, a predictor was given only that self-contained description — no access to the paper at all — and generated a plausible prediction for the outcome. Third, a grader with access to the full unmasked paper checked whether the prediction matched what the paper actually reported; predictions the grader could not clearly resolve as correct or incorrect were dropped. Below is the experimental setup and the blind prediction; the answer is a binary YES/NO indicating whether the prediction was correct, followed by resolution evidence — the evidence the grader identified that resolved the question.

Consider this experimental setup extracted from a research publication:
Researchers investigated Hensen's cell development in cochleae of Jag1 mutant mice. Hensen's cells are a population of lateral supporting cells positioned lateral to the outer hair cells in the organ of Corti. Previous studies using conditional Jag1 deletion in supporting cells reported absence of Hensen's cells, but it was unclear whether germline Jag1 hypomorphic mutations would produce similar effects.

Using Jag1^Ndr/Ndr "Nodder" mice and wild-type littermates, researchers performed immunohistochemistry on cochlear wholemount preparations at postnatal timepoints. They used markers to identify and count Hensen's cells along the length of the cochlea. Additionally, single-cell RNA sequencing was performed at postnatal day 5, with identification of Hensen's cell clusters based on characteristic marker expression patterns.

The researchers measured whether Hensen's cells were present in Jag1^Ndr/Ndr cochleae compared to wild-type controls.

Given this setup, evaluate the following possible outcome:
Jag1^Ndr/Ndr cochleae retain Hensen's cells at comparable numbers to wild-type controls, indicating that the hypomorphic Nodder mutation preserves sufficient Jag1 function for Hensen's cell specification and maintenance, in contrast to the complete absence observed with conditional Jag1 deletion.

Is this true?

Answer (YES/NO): NO